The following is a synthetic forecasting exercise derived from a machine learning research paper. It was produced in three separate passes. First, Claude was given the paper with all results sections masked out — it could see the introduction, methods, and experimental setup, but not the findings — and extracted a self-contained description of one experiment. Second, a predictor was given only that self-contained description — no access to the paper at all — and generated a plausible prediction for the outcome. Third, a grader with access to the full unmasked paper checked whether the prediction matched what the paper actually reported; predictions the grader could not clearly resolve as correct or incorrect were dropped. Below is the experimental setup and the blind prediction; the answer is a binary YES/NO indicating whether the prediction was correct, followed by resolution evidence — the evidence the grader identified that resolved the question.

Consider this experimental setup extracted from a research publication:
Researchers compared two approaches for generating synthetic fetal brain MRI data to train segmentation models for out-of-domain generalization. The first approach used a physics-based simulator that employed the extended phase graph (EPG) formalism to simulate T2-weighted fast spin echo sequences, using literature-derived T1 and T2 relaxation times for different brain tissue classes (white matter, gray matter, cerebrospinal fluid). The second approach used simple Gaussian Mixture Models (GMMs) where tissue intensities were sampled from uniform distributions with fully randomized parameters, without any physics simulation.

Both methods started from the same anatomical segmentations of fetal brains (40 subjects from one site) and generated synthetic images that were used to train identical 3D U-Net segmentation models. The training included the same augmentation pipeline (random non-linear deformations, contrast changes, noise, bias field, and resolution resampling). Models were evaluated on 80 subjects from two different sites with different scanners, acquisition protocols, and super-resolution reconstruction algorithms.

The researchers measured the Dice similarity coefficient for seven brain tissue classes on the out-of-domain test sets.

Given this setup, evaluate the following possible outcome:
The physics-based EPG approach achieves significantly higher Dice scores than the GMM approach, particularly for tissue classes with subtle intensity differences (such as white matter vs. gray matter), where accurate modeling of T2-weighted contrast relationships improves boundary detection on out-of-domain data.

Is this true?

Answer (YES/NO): NO